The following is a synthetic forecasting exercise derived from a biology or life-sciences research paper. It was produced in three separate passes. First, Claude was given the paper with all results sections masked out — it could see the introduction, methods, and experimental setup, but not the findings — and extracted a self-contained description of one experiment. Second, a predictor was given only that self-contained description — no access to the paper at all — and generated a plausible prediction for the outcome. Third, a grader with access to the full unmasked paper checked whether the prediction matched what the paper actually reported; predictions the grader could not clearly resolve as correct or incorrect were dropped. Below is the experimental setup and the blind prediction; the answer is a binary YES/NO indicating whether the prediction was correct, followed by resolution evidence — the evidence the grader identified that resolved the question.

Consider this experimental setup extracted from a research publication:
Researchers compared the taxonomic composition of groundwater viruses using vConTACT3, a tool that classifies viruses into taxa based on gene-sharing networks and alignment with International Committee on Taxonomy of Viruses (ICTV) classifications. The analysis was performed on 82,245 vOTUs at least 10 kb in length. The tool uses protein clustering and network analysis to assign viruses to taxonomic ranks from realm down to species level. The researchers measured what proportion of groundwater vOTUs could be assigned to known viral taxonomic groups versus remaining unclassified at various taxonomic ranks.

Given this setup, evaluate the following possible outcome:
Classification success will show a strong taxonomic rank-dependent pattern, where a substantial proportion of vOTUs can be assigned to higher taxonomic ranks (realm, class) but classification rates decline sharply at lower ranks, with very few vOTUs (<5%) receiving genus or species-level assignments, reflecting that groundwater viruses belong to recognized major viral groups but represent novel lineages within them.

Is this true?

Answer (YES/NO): NO